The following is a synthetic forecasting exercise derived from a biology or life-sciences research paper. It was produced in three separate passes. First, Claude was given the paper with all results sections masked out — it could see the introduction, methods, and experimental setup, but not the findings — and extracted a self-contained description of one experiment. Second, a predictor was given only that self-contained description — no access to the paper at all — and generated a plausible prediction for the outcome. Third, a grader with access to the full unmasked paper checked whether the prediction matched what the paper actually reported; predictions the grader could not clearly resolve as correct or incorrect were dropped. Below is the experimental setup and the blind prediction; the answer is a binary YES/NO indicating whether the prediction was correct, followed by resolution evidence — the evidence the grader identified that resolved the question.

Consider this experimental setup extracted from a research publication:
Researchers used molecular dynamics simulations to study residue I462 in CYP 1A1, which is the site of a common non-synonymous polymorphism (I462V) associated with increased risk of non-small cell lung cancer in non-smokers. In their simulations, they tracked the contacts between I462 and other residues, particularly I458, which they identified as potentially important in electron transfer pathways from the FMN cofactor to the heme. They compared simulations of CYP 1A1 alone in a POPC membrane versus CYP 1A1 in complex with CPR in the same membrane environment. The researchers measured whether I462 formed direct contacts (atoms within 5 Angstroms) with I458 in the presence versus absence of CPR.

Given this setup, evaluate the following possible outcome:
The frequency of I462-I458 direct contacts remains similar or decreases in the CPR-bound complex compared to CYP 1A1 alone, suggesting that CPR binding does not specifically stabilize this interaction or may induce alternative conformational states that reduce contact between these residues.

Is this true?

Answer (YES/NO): NO